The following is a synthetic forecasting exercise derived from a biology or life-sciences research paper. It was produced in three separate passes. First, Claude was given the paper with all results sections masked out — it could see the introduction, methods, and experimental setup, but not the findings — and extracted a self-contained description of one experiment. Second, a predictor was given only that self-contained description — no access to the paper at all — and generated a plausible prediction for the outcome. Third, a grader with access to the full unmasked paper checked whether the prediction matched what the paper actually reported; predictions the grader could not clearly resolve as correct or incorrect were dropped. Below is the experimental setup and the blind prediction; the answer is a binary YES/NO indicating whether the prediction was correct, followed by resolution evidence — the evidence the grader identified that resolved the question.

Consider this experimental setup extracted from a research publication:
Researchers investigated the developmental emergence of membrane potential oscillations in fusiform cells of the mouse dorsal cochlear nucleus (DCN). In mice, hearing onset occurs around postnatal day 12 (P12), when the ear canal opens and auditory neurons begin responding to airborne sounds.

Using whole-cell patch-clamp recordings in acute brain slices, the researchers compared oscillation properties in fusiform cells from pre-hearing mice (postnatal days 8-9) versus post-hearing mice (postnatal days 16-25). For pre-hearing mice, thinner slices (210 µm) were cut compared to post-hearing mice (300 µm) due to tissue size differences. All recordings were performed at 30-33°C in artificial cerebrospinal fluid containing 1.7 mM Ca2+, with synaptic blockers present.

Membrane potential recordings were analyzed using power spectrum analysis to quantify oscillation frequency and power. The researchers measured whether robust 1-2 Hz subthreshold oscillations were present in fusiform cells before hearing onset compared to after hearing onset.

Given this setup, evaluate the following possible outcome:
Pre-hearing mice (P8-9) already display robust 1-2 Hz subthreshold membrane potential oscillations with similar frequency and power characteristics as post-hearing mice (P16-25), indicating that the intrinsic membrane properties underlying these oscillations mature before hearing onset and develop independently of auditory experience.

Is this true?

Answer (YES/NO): NO